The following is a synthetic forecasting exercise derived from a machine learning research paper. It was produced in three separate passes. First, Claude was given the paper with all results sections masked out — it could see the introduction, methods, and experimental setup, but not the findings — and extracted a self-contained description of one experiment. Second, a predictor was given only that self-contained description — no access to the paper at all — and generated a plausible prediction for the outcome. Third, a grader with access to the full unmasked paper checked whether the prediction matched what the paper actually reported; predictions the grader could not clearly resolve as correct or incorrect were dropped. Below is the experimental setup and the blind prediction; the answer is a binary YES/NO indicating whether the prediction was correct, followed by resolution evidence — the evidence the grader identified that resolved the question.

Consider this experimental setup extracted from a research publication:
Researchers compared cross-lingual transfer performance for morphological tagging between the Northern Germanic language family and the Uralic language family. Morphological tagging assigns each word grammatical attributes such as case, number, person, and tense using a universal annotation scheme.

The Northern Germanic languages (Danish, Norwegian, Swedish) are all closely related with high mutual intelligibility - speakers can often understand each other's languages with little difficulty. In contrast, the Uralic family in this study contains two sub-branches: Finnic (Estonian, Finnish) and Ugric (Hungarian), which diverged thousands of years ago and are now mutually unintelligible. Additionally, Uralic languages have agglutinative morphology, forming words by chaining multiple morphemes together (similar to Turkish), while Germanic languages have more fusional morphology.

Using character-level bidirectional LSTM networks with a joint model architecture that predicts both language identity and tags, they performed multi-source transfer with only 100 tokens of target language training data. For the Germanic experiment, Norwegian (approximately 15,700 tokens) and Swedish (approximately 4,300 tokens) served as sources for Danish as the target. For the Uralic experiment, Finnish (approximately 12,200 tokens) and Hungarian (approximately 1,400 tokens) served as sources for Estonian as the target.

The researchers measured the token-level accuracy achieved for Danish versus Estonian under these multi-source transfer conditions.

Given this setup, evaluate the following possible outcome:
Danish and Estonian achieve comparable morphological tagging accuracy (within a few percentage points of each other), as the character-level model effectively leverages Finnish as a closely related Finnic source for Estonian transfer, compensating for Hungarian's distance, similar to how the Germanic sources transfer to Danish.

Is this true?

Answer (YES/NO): NO